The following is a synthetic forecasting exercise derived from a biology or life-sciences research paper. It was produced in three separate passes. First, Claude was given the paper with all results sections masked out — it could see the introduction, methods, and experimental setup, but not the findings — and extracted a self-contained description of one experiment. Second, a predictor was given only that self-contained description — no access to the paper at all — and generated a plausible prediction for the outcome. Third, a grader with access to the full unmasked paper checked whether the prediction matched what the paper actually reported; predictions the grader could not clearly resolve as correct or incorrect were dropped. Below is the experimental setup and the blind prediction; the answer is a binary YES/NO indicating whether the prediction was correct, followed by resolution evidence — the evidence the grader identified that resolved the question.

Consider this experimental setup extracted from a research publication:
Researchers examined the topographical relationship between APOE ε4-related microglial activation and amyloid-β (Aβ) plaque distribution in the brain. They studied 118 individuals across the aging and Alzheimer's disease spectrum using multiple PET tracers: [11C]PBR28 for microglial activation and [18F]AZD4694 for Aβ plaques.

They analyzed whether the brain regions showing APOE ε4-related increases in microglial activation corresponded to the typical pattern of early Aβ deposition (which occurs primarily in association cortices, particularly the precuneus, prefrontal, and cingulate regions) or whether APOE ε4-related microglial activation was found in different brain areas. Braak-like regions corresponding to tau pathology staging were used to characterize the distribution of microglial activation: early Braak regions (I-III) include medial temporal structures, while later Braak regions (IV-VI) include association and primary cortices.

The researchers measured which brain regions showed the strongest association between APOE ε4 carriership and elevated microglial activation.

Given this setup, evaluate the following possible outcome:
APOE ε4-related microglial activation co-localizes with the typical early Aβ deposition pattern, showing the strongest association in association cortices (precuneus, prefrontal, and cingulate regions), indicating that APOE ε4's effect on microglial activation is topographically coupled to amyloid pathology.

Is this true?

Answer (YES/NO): NO